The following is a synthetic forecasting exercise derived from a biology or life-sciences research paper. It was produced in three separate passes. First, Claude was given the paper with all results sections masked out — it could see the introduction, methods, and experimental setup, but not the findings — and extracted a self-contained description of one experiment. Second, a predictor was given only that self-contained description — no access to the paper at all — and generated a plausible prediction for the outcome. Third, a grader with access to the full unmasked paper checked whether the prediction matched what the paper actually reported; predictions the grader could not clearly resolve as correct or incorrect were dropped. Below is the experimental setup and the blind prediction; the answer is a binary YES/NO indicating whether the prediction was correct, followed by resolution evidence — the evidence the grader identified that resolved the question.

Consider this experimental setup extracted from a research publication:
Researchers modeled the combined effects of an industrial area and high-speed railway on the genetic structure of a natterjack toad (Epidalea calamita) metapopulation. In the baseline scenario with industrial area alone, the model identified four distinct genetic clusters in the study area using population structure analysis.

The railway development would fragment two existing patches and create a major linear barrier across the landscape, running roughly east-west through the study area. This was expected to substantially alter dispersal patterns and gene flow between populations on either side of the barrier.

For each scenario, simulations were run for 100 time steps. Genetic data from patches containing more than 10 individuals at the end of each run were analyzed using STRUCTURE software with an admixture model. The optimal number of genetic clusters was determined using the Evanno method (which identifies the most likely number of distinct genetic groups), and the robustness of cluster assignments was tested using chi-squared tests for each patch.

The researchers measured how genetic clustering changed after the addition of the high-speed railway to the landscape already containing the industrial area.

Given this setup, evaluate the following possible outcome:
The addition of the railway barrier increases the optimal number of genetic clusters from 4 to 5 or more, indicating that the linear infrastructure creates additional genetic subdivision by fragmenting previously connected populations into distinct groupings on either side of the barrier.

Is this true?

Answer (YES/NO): NO